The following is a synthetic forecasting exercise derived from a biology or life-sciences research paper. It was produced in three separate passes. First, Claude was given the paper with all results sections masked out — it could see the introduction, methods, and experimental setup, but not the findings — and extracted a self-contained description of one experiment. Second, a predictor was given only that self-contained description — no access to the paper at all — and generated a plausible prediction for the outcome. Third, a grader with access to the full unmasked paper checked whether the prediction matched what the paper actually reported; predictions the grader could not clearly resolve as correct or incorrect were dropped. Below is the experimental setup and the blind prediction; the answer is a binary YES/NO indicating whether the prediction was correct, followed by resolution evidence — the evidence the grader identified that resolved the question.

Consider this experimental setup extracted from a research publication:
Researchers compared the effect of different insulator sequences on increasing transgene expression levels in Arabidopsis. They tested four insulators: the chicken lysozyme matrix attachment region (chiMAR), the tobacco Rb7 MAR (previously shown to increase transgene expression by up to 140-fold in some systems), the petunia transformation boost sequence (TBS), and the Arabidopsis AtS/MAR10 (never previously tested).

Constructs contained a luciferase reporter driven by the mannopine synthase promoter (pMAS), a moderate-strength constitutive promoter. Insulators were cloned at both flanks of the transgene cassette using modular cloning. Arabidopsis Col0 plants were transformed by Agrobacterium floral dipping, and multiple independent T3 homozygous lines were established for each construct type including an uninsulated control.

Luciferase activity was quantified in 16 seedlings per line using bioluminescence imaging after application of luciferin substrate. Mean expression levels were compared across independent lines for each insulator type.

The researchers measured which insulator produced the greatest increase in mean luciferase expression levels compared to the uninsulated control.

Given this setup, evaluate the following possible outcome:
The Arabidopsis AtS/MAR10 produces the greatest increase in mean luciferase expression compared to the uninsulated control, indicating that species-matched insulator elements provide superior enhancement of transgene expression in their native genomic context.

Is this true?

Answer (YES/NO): NO